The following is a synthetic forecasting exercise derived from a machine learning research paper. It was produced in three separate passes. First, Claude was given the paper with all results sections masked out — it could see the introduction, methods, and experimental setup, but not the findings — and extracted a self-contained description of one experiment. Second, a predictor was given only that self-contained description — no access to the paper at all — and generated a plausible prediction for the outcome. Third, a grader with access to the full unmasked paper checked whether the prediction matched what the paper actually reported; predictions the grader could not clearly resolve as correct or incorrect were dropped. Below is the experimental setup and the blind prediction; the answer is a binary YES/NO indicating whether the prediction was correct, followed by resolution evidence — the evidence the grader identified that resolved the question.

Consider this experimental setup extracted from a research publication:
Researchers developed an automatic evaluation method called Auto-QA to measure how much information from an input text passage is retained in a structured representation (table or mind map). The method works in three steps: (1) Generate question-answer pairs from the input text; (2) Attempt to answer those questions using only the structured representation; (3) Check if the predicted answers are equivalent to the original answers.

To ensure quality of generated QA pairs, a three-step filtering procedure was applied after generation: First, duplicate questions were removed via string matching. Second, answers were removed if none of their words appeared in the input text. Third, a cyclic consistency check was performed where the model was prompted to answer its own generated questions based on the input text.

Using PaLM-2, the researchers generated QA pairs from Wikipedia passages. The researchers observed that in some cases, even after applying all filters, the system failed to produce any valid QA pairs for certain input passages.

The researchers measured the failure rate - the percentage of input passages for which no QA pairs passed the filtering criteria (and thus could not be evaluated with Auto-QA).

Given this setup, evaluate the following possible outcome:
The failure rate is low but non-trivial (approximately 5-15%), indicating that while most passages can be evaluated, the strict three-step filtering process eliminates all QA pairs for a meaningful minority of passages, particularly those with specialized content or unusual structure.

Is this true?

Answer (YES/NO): NO